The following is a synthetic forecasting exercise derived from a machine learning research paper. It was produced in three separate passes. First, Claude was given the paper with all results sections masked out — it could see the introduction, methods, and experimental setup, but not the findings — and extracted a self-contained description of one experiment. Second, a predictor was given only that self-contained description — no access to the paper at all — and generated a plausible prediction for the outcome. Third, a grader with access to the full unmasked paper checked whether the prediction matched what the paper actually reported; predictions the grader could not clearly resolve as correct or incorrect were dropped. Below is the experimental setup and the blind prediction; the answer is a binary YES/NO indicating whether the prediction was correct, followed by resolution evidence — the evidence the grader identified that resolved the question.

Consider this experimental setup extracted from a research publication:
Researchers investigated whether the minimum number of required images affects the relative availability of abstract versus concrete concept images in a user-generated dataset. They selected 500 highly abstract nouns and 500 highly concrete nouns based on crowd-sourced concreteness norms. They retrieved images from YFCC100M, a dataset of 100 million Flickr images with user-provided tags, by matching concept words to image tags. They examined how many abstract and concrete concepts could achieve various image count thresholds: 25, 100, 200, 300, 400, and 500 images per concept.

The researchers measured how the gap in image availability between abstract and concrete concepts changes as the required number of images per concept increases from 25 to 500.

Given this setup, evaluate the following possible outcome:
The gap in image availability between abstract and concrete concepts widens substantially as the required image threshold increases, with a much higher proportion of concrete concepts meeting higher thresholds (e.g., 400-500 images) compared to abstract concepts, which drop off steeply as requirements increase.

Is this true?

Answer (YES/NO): YES